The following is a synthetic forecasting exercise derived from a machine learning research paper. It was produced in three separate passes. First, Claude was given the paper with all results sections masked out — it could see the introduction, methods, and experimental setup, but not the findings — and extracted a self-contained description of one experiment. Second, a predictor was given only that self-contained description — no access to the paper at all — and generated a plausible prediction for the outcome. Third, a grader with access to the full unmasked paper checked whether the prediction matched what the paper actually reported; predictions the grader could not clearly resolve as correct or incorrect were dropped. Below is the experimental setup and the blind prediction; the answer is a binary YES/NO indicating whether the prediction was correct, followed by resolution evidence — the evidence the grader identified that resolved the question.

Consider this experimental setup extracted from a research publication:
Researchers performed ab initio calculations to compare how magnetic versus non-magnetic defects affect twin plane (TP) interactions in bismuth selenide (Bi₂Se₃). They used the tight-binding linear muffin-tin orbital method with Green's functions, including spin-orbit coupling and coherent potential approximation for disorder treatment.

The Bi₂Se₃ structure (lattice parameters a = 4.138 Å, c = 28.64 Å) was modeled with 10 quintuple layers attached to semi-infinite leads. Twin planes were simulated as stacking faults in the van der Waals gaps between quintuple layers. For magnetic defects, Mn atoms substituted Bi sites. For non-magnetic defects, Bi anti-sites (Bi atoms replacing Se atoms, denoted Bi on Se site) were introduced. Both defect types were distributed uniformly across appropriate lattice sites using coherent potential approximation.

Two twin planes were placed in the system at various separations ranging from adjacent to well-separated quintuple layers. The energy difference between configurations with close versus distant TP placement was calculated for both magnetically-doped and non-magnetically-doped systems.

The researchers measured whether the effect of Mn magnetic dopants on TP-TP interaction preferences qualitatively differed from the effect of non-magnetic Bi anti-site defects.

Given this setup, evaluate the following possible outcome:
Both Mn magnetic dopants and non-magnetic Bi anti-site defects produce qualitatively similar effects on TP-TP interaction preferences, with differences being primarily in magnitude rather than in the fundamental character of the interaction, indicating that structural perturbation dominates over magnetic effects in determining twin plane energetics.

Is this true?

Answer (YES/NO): NO